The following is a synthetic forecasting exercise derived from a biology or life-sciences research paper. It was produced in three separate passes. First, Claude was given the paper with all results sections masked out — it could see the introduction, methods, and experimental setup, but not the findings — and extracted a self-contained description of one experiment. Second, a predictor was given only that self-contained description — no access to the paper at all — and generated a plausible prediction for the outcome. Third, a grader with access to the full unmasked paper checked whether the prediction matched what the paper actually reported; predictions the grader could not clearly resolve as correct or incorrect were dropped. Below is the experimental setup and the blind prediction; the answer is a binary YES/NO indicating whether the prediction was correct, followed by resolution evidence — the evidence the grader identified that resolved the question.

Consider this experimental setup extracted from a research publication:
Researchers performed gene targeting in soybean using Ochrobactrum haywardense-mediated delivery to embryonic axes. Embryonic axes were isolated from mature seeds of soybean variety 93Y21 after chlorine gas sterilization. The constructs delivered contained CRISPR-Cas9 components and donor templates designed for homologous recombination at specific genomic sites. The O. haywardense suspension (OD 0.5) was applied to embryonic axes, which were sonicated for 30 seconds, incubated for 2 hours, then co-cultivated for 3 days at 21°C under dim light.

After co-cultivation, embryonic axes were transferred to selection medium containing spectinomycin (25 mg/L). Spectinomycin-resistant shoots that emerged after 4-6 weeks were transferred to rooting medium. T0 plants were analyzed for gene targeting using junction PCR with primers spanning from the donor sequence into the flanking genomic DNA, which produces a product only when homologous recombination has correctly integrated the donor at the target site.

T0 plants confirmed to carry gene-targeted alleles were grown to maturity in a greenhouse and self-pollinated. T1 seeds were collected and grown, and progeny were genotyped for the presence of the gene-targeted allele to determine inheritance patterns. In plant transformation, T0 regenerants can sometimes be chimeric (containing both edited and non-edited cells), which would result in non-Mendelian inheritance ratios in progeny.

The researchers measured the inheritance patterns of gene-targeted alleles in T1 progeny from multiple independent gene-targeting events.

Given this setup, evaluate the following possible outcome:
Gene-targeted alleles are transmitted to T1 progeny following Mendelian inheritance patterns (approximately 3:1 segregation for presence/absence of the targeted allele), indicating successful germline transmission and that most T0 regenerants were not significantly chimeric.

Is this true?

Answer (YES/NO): YES